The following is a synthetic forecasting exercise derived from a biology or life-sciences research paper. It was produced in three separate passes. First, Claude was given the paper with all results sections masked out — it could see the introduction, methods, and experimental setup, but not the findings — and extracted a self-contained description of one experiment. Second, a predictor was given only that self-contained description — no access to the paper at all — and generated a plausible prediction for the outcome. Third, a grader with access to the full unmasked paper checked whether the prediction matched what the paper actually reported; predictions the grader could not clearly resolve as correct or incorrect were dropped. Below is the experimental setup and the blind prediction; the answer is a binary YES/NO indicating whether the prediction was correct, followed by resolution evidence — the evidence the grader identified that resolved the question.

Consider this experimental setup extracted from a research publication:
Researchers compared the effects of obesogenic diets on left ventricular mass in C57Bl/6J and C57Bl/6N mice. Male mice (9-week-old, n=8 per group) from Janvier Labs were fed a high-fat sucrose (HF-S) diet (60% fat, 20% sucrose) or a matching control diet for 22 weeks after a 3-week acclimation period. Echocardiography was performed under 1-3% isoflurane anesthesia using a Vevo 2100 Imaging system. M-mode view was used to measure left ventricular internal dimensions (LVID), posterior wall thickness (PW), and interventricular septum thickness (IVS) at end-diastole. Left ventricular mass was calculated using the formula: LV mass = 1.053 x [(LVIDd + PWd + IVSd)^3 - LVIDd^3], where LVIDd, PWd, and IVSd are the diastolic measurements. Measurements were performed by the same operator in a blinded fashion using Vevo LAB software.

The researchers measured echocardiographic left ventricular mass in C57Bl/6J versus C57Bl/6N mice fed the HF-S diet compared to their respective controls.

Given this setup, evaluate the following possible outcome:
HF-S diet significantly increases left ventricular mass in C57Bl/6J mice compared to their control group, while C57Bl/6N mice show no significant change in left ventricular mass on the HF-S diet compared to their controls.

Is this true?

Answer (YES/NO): YES